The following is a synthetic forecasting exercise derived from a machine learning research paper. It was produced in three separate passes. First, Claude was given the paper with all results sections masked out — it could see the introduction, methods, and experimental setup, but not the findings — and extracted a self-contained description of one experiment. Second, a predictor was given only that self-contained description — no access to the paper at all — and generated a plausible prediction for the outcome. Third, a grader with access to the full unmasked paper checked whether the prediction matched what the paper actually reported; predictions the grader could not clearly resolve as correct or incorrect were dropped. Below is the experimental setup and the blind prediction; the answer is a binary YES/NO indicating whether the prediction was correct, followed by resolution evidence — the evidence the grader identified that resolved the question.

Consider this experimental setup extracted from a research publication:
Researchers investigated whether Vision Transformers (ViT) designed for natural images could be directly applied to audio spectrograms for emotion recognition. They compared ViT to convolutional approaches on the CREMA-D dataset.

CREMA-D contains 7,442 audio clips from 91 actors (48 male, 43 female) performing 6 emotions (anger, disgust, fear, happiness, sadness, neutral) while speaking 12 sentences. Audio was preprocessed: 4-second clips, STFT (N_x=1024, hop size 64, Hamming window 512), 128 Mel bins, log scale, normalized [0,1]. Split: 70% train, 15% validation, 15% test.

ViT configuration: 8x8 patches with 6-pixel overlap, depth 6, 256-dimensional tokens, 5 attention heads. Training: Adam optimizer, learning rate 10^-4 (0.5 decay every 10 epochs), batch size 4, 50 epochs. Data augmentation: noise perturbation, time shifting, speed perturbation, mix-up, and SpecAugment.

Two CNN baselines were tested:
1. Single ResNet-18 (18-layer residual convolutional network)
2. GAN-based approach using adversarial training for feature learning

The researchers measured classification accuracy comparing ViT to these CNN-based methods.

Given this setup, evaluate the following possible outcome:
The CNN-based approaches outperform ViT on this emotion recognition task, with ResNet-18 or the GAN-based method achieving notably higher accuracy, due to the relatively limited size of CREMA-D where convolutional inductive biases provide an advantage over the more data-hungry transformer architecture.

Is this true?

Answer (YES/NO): NO